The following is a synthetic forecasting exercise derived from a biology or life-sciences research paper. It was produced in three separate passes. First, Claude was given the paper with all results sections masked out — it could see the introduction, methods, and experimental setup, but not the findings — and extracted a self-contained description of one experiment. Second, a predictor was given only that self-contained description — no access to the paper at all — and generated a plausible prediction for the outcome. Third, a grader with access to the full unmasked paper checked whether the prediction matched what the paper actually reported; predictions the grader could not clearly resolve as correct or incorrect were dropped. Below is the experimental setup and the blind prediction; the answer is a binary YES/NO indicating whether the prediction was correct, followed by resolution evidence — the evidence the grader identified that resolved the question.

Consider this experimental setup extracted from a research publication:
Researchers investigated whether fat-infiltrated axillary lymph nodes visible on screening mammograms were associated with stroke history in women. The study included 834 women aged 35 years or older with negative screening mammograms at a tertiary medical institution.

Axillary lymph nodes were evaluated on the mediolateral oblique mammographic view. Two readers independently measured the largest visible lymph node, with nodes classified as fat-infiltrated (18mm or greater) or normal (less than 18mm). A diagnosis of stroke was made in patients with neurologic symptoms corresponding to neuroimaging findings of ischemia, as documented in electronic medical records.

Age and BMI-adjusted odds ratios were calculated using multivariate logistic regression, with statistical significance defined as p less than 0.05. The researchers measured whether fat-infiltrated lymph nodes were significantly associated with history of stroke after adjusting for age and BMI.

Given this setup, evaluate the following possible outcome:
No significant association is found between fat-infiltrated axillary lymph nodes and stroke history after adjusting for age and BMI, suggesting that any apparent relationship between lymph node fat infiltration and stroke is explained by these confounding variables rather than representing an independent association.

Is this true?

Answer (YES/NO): YES